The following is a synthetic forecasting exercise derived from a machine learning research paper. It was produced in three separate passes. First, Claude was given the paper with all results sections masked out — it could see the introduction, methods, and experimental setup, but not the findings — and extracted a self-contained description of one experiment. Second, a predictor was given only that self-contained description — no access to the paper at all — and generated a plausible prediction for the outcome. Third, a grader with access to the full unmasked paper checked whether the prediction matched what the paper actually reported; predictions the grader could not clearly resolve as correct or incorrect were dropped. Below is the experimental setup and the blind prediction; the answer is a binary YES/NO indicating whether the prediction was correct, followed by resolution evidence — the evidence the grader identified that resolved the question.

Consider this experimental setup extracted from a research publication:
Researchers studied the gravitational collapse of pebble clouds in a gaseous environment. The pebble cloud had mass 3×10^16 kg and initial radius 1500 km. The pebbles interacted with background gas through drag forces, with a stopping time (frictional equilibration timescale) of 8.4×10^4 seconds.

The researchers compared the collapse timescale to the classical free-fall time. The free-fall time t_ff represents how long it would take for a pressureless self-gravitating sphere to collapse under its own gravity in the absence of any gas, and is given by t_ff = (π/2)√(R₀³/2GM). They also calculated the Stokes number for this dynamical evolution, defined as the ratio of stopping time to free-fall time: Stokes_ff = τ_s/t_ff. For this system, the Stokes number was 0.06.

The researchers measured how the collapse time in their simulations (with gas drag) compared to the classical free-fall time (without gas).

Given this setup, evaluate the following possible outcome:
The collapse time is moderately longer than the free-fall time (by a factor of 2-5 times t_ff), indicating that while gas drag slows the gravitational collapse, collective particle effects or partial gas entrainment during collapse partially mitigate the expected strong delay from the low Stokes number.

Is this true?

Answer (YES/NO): YES